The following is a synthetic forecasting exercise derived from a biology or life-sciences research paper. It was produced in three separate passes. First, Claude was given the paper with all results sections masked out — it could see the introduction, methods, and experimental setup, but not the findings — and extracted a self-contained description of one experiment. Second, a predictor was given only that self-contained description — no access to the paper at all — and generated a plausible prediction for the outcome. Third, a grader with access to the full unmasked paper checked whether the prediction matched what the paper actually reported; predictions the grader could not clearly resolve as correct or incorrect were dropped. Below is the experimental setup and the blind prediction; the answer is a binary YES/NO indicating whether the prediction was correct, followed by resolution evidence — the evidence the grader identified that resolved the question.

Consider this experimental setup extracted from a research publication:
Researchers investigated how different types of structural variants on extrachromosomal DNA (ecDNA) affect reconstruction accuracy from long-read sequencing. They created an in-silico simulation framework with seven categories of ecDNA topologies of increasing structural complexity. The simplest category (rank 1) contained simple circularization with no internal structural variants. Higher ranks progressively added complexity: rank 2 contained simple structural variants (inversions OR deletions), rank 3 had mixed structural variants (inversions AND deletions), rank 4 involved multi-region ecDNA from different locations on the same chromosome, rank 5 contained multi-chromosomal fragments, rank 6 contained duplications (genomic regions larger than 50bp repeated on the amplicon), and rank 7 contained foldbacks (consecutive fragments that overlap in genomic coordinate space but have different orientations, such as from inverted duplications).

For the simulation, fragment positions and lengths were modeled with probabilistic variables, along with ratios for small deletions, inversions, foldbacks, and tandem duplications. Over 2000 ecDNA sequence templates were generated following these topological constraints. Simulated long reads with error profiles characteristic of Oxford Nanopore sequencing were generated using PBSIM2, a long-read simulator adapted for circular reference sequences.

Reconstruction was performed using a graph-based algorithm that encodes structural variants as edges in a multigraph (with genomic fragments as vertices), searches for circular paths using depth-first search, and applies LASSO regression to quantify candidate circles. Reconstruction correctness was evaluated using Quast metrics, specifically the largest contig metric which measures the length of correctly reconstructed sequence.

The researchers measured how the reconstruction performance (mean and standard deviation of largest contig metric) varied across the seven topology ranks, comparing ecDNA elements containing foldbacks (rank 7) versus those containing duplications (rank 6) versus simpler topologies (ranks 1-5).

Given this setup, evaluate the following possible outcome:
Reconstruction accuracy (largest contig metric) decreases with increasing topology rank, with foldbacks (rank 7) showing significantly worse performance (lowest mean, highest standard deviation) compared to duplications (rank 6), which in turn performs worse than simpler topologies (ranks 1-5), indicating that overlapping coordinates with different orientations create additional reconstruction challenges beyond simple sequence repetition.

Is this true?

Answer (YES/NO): NO